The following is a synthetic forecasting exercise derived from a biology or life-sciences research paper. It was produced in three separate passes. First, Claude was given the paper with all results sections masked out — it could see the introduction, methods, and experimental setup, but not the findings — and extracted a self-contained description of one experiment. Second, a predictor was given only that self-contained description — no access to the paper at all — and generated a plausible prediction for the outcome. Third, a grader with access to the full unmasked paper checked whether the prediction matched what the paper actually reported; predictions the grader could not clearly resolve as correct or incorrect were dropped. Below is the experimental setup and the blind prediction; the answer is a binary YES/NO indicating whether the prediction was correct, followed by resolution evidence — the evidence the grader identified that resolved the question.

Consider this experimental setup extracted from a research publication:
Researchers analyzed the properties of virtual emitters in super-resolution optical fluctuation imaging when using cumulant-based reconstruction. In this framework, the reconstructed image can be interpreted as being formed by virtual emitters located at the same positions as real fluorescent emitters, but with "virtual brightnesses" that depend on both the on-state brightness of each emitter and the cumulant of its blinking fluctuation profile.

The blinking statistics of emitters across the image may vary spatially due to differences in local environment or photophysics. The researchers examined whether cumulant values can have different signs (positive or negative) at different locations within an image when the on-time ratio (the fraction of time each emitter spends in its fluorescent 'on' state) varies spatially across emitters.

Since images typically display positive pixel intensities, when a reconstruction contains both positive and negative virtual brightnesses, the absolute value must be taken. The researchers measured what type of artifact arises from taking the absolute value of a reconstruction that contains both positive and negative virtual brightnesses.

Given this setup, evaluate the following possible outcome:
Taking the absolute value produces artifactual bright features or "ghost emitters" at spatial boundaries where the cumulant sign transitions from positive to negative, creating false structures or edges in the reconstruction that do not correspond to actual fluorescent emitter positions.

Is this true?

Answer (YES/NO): NO